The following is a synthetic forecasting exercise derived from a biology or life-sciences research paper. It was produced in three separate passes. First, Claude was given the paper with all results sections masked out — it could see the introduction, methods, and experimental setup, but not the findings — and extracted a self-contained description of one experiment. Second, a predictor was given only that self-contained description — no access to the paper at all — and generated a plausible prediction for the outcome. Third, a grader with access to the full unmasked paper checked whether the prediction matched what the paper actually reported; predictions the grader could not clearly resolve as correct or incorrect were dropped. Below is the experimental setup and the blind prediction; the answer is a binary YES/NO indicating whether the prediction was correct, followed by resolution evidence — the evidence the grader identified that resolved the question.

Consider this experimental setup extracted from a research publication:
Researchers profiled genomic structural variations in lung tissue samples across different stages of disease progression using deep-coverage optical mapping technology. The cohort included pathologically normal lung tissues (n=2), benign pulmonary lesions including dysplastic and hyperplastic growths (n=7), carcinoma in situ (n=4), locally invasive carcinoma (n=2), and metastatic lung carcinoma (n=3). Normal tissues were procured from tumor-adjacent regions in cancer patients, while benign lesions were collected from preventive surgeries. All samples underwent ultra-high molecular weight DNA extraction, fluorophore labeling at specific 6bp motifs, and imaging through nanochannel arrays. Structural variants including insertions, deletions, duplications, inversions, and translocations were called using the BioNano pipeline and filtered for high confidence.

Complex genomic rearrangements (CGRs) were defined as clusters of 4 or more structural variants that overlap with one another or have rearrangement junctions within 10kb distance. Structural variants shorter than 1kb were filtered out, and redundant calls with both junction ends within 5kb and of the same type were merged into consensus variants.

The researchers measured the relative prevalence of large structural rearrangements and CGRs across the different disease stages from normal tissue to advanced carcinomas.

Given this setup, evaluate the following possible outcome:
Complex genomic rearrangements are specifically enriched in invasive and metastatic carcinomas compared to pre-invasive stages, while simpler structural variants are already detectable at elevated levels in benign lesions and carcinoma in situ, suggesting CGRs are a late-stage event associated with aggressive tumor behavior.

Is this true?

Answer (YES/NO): NO